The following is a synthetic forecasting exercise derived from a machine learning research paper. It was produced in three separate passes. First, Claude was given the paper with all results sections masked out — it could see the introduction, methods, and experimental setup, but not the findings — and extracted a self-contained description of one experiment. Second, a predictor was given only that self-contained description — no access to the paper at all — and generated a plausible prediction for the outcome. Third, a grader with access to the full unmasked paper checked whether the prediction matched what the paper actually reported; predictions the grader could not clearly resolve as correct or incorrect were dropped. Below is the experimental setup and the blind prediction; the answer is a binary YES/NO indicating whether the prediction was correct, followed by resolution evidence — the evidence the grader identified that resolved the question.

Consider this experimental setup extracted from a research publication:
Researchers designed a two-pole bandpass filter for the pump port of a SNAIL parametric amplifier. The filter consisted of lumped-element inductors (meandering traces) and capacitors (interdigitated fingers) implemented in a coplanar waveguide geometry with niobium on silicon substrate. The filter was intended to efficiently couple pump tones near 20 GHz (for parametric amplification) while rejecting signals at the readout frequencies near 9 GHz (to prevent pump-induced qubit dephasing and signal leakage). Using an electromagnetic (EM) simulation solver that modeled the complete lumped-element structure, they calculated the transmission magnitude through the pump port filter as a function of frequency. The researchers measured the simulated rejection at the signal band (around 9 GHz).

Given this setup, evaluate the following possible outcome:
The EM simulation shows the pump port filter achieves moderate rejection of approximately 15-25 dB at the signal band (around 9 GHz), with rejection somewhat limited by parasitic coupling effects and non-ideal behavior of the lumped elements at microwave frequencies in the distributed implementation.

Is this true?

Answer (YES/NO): NO